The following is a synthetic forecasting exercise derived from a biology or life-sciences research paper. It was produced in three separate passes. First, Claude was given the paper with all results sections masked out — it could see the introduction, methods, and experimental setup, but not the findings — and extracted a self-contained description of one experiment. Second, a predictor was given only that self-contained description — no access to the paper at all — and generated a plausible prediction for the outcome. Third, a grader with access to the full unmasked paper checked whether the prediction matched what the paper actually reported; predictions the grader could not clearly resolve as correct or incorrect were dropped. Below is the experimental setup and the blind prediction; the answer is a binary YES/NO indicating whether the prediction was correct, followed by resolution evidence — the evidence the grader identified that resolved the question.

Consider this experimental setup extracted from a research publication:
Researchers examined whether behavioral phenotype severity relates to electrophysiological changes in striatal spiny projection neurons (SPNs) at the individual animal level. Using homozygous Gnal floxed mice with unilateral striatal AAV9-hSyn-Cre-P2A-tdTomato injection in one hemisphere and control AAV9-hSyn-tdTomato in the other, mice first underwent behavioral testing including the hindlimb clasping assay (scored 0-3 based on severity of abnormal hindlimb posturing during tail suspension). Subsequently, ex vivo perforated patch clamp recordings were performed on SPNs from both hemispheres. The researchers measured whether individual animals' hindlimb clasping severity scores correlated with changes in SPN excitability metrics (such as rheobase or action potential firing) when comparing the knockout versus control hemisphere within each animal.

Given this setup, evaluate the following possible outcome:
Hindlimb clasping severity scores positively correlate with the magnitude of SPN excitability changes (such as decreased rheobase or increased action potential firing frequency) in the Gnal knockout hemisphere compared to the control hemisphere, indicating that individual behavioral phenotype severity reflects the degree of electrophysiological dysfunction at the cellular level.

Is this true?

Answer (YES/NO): NO